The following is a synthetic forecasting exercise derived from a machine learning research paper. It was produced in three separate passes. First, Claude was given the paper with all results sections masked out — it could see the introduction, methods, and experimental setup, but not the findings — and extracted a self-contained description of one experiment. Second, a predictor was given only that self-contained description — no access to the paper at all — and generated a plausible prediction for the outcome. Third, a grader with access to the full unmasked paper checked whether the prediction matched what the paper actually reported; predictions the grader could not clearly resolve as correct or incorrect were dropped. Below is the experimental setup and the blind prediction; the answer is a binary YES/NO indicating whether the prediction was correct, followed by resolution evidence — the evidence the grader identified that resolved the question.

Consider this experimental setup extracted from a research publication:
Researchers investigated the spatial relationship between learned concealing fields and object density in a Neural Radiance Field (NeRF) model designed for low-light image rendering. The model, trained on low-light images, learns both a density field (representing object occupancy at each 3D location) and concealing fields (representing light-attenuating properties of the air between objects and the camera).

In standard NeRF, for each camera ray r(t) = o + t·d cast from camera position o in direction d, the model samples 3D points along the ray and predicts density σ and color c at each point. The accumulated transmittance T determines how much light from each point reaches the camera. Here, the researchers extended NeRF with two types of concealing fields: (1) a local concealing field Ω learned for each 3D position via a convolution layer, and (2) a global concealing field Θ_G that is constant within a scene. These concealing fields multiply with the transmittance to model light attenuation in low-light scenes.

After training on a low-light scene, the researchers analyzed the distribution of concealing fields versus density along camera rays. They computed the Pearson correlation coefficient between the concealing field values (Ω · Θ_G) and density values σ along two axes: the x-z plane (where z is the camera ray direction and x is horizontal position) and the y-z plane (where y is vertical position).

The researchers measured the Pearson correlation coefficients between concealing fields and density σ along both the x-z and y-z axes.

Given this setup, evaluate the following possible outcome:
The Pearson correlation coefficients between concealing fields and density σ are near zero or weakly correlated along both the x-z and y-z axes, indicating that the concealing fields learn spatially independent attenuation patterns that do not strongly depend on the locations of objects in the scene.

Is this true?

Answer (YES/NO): NO